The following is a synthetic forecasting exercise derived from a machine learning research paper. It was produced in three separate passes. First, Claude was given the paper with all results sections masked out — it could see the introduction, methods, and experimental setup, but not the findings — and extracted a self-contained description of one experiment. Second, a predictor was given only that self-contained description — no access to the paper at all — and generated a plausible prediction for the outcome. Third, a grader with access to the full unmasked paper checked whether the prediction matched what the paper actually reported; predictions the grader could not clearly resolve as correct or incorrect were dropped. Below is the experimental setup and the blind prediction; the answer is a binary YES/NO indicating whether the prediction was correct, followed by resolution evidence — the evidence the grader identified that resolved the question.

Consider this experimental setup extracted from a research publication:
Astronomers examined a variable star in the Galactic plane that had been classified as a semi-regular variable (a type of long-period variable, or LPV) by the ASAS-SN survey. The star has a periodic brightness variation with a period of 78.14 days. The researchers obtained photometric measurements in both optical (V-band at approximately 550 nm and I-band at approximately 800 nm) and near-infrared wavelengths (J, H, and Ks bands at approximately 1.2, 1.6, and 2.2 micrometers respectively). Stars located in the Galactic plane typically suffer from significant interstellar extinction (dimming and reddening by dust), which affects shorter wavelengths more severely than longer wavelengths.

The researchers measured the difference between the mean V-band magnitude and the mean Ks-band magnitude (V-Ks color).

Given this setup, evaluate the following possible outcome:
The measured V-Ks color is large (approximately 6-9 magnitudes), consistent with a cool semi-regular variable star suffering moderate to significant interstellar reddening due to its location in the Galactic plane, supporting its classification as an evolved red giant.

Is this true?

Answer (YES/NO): NO